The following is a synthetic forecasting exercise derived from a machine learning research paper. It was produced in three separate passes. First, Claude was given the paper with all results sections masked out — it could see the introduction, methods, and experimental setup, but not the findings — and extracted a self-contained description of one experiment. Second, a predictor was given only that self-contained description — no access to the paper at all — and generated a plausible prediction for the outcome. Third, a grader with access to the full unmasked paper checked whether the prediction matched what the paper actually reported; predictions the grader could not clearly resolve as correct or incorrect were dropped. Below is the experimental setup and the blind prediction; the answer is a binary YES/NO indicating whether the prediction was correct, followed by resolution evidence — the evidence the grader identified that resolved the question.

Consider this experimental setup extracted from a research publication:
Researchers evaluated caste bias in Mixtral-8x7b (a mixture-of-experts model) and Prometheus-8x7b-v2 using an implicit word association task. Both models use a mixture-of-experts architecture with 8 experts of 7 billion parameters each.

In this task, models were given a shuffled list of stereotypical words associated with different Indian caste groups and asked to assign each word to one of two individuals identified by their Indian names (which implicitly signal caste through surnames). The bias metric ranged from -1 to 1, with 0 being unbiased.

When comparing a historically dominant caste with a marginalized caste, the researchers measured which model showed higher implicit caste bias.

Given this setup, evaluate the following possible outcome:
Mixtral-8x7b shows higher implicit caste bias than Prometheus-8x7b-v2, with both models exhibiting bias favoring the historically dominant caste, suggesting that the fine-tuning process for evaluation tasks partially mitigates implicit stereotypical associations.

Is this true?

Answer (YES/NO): YES